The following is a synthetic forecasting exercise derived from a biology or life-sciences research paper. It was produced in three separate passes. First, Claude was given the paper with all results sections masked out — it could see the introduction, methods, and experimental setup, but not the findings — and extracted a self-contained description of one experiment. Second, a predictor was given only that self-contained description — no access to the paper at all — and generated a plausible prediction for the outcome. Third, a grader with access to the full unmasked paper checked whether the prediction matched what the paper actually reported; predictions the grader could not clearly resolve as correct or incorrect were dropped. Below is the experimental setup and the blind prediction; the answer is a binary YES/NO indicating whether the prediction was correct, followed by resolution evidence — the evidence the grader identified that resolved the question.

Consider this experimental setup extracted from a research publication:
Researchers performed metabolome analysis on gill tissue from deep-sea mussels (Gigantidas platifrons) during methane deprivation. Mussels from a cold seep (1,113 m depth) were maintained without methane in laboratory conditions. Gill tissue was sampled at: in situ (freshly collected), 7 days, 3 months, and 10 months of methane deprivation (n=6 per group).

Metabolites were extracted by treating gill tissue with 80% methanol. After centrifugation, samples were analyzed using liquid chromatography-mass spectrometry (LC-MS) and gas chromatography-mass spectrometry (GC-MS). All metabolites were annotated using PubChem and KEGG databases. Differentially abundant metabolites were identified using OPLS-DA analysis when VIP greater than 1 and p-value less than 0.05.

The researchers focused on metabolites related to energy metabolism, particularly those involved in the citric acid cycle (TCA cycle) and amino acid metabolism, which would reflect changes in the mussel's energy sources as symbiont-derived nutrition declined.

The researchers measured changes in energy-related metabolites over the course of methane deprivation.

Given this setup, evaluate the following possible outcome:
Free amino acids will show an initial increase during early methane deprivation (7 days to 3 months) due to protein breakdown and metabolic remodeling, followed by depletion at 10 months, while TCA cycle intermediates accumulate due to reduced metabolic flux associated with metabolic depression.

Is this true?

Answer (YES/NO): NO